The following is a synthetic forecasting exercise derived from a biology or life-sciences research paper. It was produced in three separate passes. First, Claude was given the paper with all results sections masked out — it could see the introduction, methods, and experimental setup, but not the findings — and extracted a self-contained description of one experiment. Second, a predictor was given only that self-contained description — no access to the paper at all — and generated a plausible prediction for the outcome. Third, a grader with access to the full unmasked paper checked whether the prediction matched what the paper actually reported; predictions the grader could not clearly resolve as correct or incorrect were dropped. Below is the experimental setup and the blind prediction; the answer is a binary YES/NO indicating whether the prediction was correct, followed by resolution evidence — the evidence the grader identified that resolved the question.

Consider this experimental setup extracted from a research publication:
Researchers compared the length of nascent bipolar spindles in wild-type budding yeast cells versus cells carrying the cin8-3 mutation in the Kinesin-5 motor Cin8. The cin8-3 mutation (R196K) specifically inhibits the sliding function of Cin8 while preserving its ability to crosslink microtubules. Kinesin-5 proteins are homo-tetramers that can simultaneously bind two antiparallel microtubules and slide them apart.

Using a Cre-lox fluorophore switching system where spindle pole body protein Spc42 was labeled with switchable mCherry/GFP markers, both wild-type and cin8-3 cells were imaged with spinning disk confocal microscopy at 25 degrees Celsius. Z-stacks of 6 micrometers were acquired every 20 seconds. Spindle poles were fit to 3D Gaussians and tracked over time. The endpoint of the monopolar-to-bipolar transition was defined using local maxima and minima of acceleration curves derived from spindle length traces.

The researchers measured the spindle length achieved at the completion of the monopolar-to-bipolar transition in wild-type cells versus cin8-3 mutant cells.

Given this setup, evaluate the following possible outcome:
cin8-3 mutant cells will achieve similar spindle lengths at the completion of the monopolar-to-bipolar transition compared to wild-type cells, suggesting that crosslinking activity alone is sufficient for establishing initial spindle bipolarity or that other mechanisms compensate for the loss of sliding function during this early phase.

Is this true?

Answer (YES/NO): YES